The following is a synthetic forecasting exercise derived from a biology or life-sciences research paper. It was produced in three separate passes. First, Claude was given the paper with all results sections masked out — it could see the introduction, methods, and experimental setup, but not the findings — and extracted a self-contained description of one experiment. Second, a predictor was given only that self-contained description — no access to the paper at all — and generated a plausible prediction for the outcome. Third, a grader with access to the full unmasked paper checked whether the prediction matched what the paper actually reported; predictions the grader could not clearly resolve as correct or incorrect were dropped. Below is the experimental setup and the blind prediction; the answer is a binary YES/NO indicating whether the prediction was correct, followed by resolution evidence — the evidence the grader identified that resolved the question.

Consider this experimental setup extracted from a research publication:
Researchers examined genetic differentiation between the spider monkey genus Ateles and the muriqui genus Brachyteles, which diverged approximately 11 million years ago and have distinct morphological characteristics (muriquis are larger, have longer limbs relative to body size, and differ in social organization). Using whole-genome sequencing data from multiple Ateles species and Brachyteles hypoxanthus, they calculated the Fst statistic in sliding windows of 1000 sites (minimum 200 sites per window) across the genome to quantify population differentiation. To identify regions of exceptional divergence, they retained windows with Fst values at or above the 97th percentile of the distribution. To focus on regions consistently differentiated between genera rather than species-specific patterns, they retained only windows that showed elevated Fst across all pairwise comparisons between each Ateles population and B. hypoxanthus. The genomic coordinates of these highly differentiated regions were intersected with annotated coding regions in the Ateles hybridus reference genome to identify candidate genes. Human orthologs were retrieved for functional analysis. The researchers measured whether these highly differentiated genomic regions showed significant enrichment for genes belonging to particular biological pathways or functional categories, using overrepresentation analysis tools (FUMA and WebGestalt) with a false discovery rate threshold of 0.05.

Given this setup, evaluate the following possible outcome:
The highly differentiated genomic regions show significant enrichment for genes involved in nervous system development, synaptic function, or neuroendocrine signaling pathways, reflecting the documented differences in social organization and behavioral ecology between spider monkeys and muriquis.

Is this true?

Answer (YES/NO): YES